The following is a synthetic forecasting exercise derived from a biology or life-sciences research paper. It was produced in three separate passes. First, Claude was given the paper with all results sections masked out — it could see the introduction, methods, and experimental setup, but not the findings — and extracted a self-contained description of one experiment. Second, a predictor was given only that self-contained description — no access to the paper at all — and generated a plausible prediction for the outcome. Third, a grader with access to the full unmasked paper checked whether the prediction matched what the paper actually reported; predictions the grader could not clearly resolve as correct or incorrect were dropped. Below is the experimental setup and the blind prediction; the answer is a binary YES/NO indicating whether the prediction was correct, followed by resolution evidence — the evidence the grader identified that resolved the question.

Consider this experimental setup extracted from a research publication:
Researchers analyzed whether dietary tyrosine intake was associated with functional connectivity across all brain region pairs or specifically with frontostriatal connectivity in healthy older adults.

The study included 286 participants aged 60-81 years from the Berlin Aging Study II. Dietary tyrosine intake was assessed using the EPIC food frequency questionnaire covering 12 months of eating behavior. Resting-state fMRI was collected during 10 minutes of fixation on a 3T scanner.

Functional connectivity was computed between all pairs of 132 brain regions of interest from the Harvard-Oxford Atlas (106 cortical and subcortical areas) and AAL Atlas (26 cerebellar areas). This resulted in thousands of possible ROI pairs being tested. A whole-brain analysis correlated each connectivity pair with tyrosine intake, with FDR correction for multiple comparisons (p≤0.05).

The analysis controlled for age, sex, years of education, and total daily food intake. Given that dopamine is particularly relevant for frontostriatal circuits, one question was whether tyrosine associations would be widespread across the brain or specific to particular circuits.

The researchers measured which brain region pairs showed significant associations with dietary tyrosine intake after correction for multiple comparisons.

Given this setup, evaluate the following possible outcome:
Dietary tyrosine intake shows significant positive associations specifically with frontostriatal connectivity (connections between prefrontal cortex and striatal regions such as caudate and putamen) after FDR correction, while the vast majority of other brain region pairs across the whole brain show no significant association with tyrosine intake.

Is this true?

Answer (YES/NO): NO